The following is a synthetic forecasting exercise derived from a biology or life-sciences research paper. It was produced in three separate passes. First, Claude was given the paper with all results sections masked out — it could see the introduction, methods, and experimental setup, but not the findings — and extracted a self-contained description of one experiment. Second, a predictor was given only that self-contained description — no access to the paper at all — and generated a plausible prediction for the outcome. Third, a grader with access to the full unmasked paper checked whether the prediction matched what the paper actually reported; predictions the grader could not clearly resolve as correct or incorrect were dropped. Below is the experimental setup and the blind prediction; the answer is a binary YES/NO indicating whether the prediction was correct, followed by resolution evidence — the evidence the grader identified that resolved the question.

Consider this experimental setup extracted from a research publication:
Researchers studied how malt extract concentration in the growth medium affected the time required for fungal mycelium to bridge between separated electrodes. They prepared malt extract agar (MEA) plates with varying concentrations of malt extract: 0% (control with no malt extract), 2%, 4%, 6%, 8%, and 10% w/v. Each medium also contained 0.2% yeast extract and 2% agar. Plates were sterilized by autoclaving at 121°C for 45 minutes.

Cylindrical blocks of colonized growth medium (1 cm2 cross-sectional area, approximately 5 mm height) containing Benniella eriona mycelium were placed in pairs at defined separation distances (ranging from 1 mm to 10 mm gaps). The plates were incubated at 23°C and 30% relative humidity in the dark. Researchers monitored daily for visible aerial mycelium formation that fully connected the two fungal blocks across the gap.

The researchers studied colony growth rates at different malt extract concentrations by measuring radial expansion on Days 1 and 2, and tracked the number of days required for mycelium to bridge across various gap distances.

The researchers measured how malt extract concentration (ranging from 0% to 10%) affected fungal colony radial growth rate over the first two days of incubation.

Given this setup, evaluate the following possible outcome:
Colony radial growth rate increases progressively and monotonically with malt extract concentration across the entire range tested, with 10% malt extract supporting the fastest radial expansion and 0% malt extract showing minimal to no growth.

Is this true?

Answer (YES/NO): NO